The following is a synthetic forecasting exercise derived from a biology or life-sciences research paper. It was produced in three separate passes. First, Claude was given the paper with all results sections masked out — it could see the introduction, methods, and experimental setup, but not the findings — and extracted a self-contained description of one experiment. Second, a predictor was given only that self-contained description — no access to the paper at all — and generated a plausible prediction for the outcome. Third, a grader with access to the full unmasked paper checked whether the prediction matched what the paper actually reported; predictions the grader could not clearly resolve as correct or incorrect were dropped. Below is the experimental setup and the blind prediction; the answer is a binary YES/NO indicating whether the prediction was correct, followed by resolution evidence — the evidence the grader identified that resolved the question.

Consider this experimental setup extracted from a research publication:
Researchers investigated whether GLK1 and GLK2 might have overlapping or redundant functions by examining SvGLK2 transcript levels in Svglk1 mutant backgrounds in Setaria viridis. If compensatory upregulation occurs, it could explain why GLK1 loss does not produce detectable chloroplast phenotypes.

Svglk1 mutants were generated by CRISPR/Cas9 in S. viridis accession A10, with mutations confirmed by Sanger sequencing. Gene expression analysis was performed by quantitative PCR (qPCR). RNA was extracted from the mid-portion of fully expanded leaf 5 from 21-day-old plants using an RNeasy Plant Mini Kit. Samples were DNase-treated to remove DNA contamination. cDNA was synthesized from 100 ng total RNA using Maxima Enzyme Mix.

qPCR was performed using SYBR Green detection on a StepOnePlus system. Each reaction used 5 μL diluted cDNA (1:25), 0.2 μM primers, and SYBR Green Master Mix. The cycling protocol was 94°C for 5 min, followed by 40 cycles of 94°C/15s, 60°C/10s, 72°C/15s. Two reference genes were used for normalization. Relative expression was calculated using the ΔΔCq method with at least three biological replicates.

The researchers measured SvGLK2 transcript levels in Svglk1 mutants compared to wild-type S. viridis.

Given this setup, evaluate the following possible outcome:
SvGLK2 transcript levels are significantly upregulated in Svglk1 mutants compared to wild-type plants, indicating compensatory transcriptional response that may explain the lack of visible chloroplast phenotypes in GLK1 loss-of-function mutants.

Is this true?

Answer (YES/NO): NO